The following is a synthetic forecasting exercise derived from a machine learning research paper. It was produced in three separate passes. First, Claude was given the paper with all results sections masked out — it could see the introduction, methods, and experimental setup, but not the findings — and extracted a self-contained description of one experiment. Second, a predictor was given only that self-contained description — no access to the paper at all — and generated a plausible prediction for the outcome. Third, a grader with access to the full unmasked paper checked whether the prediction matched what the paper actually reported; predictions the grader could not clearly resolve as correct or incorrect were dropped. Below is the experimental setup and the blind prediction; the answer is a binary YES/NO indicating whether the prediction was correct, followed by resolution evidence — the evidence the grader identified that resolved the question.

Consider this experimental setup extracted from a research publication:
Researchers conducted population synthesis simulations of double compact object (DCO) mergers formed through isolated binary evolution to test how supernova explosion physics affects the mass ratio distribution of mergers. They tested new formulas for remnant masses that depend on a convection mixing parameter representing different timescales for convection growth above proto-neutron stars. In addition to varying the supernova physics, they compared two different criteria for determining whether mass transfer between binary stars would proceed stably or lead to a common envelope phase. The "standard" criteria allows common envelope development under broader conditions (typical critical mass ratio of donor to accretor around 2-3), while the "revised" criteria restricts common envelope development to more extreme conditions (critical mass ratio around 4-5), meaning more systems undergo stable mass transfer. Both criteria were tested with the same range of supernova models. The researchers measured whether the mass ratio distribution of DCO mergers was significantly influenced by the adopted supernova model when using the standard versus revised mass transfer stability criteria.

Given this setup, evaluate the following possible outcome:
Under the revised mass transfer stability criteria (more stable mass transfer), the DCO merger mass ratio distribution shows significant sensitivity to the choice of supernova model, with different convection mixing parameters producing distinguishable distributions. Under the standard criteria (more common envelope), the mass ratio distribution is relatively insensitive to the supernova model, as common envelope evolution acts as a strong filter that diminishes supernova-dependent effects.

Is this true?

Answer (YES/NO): NO